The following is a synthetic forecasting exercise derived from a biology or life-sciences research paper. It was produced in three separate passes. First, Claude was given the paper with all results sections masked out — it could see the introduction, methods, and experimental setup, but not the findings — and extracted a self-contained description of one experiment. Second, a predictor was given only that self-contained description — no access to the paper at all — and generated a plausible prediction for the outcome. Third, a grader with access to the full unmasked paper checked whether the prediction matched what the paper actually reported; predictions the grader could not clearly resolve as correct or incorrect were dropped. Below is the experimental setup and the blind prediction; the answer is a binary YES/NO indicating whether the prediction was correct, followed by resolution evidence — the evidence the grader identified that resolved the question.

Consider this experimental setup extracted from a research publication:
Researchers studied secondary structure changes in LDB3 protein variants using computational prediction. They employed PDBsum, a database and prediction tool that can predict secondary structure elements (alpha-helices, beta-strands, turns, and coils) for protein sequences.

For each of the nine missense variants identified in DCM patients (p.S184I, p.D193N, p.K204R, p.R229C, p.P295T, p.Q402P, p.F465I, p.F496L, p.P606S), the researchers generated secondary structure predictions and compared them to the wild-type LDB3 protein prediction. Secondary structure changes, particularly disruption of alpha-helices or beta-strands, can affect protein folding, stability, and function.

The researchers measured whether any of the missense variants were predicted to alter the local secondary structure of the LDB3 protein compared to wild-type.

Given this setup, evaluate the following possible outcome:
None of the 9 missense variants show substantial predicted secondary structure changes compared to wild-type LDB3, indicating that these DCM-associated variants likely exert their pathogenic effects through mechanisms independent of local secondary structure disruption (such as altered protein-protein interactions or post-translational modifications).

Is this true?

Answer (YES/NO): NO